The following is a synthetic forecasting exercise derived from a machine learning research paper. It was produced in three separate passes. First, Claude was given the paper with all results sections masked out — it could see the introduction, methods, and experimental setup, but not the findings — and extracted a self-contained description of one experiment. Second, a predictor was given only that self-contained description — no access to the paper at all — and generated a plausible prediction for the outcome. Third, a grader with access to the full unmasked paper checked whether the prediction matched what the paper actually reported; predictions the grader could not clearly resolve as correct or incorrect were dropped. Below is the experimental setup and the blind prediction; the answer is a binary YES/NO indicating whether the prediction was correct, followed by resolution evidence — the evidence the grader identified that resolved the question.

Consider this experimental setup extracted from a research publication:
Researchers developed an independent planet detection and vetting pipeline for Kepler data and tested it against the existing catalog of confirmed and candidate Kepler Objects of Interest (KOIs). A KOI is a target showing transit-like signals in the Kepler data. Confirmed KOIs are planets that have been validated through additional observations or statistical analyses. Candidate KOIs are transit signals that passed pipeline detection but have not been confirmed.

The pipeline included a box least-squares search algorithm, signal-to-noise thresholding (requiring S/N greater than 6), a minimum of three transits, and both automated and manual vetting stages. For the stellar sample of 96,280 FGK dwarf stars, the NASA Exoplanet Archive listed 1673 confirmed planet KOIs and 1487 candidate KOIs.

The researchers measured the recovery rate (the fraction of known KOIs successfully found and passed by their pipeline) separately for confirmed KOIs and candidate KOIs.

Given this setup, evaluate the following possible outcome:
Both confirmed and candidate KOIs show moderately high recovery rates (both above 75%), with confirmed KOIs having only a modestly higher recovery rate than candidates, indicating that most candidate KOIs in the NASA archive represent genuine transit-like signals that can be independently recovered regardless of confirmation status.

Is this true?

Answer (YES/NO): NO